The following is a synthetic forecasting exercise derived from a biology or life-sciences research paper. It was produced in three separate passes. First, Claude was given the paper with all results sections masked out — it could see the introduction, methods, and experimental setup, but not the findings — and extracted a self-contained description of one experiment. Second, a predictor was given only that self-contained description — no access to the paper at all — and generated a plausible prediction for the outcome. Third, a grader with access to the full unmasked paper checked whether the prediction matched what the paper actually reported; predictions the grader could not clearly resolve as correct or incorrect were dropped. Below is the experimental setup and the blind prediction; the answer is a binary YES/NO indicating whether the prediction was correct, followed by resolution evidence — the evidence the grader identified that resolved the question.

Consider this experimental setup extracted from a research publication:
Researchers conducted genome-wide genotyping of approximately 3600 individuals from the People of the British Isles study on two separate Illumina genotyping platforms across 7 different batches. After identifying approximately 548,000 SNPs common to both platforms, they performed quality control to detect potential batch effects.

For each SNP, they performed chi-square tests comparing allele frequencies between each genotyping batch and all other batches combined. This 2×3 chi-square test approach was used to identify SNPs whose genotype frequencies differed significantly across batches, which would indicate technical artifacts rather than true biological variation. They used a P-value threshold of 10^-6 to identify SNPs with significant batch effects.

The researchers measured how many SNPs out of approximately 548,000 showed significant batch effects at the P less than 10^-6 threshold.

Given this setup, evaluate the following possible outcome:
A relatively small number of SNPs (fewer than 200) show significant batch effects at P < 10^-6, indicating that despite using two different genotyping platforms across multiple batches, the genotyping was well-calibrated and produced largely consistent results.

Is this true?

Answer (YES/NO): NO